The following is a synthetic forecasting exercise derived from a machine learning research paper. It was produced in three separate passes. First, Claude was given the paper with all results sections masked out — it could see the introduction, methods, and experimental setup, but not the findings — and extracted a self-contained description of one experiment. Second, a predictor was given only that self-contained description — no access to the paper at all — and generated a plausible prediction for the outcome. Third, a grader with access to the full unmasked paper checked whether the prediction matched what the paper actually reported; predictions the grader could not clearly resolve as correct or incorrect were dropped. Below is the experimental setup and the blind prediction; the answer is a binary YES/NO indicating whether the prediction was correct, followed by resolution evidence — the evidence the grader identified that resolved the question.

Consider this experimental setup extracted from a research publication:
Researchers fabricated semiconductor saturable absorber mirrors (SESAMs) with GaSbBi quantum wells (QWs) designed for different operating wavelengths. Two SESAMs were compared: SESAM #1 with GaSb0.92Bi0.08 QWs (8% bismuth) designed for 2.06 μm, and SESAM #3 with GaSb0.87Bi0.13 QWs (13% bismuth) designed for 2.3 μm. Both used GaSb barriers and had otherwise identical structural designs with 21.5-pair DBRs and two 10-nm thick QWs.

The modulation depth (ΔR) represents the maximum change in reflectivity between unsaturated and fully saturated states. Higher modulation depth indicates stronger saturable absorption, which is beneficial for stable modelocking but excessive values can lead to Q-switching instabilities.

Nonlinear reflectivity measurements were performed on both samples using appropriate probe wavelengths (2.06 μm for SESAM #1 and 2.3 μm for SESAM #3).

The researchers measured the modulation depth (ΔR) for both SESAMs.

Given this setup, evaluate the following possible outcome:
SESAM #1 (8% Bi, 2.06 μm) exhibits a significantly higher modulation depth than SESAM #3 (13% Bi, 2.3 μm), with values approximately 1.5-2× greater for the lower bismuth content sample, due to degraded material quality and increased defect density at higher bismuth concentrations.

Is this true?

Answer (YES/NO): NO